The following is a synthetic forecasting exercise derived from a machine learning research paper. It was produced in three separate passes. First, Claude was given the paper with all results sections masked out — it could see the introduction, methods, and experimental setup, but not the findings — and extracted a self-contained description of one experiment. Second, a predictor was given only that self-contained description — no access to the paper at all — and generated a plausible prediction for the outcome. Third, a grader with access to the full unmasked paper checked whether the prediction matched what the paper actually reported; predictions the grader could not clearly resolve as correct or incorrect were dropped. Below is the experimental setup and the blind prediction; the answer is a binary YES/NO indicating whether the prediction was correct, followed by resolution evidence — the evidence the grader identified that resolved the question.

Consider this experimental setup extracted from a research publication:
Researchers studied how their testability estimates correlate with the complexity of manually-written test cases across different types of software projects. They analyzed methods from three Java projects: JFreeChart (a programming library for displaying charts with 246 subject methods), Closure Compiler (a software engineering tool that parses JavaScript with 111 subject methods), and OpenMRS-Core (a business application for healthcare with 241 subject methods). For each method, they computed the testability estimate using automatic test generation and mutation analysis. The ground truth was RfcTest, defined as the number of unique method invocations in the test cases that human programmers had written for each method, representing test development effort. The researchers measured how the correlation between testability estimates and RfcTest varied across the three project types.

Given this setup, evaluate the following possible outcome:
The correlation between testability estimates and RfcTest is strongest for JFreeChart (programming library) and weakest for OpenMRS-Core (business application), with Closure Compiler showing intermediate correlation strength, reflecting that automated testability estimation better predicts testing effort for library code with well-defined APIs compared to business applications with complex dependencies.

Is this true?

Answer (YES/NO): NO